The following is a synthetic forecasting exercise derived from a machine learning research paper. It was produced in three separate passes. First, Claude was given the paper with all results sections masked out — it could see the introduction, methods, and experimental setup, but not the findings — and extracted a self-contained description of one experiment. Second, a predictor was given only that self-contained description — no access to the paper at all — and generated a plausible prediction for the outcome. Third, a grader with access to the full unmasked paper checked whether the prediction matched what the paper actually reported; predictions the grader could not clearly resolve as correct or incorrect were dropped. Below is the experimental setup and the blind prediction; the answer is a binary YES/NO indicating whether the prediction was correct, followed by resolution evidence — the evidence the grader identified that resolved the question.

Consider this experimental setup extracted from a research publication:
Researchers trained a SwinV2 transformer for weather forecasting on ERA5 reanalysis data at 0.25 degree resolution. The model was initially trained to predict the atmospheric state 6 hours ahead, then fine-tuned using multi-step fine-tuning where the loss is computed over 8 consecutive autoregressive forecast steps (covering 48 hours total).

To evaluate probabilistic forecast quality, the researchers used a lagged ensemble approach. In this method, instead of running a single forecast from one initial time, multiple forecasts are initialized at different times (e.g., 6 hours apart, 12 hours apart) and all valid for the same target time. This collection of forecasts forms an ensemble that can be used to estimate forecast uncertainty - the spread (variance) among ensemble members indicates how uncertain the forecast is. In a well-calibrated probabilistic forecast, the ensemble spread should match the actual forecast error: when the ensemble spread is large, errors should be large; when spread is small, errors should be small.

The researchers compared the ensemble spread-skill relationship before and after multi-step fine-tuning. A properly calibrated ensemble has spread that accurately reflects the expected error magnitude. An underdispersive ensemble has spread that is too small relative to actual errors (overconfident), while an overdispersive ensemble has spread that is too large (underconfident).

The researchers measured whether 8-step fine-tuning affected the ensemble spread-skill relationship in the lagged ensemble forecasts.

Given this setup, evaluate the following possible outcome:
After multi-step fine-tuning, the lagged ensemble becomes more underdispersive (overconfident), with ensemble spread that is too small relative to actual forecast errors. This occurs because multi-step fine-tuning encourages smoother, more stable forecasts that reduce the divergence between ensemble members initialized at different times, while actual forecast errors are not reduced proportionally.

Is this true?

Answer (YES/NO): YES